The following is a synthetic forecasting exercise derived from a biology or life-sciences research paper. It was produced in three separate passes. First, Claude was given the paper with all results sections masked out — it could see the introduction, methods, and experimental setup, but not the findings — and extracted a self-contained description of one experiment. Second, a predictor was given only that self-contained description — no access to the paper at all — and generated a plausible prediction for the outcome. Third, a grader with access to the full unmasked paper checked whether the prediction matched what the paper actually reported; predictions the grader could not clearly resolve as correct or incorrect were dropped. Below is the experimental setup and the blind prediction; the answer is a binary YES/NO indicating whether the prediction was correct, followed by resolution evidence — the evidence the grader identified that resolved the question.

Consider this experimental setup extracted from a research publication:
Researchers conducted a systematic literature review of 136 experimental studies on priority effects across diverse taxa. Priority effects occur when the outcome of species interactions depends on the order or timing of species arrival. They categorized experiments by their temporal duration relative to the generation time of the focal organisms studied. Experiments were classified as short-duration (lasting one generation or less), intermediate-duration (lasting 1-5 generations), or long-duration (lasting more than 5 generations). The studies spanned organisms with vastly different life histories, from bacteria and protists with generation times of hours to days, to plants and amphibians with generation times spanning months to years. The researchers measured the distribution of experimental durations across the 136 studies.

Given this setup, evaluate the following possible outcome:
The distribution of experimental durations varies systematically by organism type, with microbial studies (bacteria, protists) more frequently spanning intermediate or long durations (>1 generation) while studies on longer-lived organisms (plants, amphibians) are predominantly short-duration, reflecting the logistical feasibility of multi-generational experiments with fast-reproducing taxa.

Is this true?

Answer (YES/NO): YES